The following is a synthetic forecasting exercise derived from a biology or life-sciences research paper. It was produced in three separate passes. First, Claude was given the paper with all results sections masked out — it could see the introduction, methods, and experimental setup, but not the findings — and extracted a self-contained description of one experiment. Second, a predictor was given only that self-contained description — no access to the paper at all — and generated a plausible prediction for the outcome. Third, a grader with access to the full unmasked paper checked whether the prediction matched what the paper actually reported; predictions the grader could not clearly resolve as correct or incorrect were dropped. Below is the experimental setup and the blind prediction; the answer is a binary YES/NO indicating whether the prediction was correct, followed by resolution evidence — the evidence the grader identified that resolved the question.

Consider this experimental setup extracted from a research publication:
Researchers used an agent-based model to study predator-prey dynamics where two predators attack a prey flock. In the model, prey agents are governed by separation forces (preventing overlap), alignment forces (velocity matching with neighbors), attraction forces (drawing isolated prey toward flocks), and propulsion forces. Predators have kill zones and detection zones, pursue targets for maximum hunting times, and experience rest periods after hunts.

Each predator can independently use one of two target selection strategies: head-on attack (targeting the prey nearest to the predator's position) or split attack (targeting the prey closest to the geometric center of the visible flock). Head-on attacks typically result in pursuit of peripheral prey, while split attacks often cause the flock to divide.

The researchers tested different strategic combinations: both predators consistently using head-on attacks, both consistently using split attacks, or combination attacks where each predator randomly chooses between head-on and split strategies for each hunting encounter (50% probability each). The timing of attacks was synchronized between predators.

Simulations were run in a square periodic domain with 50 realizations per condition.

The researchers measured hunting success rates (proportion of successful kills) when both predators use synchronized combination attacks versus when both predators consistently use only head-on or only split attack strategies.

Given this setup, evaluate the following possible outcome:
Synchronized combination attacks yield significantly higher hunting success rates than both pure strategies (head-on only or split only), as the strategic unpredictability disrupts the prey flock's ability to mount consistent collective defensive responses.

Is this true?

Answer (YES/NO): NO